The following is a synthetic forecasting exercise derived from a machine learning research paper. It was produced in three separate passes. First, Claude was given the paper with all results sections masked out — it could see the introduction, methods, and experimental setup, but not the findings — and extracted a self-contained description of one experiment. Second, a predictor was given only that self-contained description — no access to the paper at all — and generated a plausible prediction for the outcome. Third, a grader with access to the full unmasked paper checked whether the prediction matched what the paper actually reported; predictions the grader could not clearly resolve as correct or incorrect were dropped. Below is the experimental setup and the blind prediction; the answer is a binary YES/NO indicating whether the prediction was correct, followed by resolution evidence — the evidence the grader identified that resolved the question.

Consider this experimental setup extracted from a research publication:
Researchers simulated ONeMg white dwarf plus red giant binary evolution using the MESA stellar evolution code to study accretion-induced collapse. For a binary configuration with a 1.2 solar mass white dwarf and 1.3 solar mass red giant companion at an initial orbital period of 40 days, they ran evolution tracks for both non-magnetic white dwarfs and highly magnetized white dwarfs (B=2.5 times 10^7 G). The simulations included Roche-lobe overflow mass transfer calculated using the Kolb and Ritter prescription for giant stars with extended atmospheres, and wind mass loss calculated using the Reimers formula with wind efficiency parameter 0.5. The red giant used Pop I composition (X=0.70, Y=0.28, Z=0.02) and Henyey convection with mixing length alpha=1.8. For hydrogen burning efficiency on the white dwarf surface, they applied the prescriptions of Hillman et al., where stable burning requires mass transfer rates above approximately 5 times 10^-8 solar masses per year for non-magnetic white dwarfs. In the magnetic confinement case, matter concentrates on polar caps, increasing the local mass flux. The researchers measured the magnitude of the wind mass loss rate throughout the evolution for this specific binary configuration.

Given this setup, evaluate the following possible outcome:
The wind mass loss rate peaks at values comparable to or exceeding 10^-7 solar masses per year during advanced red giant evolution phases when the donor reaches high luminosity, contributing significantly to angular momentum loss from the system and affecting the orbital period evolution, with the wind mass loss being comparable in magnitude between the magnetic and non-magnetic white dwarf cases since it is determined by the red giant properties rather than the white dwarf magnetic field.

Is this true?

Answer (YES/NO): NO